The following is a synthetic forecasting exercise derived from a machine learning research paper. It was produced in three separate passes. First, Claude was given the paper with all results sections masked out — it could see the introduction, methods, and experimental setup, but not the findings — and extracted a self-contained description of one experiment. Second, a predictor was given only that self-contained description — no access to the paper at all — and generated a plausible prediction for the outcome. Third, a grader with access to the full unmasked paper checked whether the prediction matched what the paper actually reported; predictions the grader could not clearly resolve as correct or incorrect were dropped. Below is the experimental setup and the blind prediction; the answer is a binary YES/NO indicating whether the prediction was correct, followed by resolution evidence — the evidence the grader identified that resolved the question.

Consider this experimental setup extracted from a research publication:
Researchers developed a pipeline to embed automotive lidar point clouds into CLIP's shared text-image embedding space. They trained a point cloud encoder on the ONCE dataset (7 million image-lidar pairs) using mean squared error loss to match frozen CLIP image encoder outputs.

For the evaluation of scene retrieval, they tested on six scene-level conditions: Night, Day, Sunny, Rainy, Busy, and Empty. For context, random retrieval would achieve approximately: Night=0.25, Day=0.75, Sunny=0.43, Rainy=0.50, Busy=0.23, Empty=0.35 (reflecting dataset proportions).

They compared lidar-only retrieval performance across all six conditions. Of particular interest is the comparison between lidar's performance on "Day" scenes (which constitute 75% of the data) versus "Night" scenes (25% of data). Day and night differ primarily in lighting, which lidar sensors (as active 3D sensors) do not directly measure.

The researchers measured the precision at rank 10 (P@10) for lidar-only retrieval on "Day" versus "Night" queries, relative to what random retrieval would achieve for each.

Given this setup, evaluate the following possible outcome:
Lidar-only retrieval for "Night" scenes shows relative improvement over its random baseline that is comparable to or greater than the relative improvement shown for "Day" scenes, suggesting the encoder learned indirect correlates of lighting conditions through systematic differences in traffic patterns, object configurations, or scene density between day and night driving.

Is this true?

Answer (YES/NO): NO